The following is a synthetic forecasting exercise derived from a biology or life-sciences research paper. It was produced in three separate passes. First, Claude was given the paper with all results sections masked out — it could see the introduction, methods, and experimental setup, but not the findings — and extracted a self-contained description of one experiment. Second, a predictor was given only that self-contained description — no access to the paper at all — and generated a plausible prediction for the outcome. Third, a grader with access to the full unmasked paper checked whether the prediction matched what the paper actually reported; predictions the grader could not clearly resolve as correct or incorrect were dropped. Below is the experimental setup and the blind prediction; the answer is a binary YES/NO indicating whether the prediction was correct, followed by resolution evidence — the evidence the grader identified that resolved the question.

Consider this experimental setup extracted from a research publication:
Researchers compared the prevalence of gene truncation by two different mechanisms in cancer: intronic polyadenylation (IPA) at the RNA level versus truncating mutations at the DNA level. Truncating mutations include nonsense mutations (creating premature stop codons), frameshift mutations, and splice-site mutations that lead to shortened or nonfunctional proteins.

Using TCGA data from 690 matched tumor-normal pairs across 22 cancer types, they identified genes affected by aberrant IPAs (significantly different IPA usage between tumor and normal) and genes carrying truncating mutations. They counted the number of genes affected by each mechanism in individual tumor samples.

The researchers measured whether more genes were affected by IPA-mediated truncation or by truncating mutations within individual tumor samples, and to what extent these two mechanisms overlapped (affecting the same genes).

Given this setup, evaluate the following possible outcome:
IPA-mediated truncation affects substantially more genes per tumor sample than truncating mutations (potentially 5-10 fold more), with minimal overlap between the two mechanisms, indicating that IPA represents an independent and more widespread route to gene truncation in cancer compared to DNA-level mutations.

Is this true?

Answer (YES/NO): YES